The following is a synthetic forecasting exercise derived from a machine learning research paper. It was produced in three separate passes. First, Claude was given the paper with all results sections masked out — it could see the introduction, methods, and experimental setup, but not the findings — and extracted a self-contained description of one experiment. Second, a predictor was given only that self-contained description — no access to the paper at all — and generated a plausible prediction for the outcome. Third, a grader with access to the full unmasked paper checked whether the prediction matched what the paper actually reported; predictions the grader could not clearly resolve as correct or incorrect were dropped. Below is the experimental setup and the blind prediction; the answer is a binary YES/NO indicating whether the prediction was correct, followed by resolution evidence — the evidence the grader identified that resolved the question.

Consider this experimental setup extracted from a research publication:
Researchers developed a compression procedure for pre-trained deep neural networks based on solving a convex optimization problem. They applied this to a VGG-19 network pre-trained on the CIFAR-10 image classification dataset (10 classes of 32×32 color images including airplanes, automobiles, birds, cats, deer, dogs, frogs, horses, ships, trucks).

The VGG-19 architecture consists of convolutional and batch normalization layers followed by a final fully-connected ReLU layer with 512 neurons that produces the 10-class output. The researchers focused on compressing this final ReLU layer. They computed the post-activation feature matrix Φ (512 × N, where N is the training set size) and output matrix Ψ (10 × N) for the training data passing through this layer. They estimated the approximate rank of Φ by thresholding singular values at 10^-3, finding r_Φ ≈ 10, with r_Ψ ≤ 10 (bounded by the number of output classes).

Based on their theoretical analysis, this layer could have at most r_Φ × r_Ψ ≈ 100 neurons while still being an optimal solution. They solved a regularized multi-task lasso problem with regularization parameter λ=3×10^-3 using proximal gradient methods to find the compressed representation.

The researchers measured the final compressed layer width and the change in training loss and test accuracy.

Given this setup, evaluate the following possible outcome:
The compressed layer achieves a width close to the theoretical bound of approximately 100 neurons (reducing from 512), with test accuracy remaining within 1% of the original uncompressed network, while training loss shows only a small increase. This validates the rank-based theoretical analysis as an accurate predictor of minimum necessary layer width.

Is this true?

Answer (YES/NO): NO